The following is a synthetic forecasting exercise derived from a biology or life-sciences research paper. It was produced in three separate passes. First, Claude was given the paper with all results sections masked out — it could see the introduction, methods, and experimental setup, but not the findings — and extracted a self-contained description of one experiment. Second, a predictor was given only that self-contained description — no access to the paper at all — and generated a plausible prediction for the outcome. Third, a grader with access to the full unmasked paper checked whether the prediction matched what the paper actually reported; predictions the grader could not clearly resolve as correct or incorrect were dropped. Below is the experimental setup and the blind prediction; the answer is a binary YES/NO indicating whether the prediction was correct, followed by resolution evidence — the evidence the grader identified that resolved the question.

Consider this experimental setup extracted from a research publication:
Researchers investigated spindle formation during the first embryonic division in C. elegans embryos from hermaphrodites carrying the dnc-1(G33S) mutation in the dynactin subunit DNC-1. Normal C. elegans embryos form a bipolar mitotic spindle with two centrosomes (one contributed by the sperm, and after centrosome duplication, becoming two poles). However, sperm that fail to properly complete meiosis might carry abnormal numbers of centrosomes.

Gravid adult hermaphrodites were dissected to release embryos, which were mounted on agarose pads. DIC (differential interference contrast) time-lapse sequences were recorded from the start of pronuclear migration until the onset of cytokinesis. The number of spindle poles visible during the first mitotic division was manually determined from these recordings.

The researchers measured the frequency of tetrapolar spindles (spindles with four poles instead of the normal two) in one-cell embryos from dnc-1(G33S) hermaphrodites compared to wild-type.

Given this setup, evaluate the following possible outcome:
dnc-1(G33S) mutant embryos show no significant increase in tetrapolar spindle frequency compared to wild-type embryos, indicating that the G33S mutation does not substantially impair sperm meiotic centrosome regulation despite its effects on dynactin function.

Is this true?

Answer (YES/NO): NO